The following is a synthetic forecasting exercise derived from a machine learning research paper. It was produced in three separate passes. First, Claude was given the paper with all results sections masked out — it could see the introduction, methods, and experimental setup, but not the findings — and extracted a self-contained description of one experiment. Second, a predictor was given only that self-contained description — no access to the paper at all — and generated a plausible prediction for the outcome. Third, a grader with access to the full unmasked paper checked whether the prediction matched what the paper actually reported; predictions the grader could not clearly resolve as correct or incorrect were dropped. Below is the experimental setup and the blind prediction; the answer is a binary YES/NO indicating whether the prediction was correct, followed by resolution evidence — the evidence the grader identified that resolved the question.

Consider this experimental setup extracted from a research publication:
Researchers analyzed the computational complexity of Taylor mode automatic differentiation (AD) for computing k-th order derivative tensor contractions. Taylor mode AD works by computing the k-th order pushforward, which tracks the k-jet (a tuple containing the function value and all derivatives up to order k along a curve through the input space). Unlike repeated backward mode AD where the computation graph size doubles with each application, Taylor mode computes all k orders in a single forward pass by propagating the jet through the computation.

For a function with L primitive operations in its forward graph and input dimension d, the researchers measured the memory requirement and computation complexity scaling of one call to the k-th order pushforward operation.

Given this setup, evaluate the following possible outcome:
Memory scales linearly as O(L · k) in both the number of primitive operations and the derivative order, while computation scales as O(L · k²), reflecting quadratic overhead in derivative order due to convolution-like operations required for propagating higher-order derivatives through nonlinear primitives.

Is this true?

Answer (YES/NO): NO